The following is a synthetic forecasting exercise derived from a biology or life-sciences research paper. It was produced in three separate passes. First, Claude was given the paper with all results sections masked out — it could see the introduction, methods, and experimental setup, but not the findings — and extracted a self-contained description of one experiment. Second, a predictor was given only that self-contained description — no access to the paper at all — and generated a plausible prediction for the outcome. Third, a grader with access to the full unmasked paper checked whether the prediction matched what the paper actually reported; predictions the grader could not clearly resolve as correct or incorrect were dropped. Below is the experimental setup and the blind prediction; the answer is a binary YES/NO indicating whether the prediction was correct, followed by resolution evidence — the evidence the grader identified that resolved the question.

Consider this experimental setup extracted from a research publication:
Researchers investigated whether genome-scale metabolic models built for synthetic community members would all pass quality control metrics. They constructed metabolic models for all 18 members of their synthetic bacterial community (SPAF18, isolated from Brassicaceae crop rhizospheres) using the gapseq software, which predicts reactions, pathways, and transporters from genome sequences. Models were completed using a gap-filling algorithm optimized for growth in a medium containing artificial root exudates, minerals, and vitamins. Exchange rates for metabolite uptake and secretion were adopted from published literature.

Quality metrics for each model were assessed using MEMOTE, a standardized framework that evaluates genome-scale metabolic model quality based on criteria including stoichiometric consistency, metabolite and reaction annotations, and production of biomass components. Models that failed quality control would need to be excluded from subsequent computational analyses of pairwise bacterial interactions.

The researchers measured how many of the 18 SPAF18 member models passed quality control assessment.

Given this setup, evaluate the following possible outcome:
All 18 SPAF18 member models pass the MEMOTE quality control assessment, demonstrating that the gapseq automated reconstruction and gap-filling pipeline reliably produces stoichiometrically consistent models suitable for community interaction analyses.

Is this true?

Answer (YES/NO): NO